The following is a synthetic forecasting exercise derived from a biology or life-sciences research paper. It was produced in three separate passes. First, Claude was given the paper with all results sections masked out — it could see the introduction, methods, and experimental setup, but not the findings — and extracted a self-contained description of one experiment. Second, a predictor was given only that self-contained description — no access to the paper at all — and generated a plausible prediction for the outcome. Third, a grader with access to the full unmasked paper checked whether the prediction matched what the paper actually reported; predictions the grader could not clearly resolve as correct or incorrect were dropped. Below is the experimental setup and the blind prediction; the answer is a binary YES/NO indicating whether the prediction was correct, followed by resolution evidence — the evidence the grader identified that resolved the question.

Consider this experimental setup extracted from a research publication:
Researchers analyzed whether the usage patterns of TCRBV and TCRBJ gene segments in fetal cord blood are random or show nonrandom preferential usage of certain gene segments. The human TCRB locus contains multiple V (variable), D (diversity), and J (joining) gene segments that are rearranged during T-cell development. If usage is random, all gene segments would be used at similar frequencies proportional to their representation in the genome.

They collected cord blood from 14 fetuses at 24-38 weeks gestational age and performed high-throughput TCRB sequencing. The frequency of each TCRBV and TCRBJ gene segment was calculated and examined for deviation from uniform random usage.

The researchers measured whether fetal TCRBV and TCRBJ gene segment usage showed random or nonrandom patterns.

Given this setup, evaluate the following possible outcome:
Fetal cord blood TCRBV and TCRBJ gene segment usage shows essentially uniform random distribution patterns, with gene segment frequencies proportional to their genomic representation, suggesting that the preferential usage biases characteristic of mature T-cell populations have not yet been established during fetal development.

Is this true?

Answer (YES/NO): NO